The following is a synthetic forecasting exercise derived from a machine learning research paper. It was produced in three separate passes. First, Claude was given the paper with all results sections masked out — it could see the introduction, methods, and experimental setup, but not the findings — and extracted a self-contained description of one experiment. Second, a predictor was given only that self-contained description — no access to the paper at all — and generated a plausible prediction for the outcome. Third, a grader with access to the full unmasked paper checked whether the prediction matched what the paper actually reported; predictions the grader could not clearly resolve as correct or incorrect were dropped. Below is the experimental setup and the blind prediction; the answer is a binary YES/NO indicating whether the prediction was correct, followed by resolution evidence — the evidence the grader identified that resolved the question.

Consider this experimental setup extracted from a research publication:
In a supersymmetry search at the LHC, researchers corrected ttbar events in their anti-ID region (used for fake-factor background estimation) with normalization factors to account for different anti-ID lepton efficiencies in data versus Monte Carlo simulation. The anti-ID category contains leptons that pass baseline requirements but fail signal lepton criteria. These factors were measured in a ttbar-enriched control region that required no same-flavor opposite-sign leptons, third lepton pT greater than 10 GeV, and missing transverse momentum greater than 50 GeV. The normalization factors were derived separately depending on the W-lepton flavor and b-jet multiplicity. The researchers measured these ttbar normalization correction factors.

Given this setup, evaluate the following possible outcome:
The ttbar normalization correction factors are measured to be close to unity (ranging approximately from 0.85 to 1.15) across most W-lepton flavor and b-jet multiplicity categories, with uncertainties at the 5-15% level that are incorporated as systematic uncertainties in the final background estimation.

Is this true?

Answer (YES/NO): NO